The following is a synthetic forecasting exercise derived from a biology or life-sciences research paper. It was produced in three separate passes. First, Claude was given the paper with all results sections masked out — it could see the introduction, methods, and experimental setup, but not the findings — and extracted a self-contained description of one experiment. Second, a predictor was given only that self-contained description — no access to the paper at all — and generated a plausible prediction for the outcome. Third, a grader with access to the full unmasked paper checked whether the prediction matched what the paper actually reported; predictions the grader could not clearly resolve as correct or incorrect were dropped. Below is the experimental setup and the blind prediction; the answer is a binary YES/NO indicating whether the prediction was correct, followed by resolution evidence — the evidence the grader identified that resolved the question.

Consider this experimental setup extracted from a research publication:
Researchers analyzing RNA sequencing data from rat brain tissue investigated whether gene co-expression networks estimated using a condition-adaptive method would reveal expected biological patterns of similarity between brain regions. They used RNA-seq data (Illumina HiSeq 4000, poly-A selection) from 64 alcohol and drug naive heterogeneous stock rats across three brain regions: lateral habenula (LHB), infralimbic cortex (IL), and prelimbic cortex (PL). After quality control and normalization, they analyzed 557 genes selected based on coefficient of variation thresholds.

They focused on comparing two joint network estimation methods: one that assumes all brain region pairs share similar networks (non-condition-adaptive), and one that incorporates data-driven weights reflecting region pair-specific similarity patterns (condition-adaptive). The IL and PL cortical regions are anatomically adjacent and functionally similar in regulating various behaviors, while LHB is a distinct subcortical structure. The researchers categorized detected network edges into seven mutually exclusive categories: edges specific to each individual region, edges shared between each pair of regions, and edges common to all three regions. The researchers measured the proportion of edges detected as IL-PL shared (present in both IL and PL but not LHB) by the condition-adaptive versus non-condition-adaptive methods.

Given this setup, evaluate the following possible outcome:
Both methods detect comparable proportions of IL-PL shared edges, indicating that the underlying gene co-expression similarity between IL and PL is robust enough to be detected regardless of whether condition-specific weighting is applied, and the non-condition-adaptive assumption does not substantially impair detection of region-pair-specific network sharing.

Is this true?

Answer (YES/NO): NO